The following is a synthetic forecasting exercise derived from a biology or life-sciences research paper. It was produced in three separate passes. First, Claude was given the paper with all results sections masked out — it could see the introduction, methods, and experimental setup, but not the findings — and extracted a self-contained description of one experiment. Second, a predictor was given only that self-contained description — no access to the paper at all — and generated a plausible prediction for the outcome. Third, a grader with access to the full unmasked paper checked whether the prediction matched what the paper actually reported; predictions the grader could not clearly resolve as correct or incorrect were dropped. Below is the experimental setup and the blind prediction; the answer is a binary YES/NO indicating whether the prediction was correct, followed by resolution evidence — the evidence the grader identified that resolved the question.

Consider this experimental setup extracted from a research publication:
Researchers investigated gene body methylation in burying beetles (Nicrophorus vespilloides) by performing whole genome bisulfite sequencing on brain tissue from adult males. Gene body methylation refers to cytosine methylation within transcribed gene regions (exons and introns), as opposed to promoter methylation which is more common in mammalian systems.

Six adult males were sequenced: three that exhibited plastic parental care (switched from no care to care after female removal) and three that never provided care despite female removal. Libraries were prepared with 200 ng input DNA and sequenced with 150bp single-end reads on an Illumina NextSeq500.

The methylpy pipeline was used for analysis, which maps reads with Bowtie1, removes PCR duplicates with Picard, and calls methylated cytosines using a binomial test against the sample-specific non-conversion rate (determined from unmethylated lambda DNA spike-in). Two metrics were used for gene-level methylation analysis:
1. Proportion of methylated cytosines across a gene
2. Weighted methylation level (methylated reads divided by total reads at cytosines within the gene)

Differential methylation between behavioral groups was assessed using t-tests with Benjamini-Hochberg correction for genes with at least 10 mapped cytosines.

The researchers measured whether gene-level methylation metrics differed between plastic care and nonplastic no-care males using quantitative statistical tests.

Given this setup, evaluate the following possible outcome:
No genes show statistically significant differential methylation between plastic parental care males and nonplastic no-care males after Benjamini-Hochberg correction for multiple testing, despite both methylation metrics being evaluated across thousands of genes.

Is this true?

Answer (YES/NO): NO